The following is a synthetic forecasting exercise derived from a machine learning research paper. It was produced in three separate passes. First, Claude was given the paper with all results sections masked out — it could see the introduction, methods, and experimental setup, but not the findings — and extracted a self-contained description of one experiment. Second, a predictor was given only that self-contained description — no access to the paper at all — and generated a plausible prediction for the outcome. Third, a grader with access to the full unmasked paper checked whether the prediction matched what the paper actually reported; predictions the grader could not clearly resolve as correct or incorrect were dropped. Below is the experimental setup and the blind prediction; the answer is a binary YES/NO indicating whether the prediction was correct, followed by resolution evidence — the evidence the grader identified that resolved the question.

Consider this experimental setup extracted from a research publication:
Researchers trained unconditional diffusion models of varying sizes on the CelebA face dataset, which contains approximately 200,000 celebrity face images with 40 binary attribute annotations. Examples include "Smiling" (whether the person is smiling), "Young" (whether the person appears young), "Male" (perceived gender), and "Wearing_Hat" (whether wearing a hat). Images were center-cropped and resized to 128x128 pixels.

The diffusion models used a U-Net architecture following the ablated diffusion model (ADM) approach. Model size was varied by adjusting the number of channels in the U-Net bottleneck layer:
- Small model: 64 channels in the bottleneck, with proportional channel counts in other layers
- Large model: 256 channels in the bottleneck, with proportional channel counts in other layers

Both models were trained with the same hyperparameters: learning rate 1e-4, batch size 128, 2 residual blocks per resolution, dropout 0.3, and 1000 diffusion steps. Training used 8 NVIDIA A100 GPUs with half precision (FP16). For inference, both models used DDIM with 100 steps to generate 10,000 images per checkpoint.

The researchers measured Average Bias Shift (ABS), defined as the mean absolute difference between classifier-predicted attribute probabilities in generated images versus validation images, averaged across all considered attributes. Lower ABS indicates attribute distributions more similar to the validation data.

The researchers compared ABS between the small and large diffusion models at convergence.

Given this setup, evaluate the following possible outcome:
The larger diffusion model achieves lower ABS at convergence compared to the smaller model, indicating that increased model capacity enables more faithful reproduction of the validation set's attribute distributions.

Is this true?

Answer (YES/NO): YES